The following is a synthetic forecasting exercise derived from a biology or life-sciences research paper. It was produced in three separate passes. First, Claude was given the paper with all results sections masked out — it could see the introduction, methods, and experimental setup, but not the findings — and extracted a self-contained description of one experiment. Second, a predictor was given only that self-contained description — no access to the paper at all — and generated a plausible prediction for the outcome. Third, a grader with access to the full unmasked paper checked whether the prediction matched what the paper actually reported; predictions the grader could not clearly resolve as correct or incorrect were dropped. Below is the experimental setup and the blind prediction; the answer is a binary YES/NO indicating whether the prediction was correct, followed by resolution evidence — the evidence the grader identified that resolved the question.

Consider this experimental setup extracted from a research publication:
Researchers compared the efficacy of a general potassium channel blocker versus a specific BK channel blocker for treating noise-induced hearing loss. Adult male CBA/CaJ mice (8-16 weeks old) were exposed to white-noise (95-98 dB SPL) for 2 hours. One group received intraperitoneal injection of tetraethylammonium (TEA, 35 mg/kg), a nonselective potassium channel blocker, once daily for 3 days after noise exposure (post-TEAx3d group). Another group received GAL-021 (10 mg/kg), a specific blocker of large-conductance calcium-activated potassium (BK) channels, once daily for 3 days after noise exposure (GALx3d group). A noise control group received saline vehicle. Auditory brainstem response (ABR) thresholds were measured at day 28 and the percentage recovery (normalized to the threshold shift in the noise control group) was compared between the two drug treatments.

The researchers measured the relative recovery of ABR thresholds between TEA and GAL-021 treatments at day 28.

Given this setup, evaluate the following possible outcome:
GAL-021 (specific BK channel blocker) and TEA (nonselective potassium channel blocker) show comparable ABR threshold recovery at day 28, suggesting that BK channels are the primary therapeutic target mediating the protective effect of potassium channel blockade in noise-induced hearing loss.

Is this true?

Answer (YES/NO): YES